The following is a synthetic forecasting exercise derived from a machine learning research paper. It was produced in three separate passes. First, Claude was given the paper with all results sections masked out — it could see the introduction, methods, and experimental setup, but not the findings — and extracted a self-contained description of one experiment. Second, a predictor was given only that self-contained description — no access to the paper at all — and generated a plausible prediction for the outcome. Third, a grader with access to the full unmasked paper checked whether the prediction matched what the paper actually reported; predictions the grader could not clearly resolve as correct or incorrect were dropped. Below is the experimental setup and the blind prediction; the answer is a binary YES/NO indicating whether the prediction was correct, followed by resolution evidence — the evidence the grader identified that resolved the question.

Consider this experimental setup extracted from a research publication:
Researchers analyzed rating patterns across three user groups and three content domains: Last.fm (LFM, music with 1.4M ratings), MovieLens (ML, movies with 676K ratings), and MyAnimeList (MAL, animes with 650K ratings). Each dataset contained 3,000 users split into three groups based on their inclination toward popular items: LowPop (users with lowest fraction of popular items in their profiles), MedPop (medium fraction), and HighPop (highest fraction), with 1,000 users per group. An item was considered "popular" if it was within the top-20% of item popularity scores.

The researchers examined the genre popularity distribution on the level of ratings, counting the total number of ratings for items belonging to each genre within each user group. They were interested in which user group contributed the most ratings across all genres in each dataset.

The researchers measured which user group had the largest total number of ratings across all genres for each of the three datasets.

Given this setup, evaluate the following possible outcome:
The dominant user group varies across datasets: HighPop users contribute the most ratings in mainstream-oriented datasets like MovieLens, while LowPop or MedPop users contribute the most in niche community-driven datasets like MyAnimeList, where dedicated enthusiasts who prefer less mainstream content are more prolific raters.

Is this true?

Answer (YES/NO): NO